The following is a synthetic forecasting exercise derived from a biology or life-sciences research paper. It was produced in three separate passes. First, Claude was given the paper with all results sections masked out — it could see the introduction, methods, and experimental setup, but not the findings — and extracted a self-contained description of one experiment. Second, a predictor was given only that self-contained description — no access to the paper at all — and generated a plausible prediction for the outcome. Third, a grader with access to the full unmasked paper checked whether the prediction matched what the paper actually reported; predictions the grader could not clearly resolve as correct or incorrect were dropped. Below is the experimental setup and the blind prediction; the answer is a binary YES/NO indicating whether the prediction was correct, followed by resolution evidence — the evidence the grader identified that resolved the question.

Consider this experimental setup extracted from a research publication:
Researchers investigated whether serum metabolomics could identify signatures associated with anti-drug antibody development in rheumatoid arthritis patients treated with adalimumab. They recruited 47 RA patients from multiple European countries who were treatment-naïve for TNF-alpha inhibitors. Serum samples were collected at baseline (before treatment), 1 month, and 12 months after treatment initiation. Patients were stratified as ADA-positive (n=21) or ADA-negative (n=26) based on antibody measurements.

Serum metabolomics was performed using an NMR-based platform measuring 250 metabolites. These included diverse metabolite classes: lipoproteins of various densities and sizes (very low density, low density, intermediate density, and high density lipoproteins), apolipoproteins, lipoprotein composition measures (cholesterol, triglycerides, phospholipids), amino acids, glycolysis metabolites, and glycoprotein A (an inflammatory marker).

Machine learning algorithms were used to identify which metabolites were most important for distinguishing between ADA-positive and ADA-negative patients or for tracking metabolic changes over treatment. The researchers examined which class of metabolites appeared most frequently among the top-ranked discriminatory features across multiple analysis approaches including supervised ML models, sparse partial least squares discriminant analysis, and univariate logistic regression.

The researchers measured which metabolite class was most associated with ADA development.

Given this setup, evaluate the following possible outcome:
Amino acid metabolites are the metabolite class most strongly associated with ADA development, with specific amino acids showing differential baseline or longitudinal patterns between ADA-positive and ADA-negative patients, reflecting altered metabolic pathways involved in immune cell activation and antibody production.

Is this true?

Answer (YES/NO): NO